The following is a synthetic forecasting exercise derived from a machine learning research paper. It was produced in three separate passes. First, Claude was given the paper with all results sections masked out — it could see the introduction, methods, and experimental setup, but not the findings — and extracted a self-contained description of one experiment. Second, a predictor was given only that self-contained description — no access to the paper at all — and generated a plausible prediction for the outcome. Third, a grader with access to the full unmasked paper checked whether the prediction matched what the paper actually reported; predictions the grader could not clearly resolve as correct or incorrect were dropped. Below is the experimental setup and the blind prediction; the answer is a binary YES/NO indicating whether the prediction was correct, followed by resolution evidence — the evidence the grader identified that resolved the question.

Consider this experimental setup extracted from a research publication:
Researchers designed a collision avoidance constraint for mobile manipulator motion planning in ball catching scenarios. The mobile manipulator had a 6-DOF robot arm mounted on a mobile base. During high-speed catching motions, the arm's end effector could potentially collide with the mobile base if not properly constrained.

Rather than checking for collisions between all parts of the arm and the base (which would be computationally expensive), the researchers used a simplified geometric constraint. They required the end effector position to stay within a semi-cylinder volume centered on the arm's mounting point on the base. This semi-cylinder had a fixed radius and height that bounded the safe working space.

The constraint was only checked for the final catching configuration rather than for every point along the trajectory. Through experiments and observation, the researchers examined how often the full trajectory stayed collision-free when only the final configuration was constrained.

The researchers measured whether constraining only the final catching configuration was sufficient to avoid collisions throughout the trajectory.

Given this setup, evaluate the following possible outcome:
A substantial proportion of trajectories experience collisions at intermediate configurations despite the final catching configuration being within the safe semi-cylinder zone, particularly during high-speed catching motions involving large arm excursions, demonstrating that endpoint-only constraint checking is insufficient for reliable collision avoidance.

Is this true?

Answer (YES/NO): NO